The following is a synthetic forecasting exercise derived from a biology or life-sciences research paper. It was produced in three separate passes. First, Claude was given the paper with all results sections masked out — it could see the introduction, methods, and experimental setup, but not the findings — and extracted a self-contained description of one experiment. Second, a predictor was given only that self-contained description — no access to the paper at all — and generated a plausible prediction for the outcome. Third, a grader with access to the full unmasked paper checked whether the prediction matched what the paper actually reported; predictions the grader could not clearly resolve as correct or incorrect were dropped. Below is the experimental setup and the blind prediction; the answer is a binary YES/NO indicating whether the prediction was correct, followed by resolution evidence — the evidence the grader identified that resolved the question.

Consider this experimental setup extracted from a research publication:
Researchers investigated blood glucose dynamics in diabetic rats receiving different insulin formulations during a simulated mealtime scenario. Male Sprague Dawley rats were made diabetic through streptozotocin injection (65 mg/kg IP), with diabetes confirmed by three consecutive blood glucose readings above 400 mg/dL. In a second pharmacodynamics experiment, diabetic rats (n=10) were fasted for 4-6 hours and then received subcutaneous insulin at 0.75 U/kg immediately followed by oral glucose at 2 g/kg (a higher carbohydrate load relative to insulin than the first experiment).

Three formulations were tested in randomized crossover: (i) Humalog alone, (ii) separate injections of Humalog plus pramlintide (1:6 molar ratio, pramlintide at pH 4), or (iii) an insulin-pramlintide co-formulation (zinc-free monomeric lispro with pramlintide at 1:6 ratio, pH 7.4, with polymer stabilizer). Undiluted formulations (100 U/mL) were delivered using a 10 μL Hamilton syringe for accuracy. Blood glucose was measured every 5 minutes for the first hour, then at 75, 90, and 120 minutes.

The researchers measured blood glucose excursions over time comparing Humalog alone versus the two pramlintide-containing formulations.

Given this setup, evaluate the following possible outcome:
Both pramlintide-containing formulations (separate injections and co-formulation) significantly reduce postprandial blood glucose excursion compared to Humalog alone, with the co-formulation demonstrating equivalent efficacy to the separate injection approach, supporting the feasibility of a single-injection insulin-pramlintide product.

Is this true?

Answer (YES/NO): NO